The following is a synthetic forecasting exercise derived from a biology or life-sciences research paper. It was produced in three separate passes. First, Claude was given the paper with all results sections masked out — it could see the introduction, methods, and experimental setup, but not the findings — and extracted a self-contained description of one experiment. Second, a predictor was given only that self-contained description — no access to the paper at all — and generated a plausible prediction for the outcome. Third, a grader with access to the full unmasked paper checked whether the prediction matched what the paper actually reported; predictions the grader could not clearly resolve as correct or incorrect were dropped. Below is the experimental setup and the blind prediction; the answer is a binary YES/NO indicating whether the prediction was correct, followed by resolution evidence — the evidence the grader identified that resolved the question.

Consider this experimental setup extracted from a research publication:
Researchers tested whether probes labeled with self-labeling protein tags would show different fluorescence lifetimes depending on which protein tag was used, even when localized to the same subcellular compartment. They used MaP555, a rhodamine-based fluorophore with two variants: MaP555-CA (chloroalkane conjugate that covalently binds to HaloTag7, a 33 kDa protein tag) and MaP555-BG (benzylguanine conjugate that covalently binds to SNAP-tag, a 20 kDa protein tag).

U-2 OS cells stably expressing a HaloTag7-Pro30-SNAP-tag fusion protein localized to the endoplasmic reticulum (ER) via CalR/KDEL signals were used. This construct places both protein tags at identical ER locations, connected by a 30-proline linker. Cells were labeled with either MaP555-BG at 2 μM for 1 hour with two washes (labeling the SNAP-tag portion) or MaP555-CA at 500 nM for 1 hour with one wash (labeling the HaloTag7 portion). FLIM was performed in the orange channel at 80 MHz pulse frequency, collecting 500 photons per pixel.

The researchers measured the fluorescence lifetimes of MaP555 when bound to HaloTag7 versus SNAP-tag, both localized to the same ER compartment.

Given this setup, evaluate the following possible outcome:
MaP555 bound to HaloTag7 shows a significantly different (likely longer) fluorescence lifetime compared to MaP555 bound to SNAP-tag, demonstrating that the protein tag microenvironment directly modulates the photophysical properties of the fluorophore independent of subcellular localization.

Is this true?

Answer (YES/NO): NO